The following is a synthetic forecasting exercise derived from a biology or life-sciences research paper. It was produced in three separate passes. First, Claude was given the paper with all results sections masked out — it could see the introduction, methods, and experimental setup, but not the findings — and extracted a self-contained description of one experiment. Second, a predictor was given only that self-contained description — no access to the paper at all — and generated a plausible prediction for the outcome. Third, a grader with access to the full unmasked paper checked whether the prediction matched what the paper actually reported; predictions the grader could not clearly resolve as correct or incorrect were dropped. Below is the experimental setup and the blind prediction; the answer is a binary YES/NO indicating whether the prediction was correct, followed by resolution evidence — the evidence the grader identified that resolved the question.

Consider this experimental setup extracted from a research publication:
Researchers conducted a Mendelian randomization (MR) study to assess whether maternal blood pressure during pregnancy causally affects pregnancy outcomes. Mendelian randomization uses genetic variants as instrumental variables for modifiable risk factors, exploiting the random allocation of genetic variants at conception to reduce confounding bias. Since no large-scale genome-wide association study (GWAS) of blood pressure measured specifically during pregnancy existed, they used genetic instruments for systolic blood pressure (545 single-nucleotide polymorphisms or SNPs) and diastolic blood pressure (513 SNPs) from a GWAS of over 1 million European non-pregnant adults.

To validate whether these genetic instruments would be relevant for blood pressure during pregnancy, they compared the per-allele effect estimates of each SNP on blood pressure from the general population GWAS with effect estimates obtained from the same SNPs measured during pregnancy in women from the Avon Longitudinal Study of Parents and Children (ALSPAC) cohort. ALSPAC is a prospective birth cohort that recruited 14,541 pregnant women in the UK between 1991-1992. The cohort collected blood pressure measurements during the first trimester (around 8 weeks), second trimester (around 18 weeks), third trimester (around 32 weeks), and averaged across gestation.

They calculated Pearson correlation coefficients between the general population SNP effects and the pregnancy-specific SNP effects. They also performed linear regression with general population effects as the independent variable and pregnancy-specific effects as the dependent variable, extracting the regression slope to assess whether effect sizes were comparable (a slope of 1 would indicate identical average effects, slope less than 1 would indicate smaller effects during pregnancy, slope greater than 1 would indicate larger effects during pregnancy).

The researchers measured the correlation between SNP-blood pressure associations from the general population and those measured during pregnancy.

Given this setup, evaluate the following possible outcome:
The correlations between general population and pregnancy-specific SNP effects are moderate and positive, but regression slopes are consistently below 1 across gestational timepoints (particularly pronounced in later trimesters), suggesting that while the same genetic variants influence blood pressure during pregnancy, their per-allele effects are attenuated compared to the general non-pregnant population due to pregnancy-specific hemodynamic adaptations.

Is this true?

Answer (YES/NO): NO